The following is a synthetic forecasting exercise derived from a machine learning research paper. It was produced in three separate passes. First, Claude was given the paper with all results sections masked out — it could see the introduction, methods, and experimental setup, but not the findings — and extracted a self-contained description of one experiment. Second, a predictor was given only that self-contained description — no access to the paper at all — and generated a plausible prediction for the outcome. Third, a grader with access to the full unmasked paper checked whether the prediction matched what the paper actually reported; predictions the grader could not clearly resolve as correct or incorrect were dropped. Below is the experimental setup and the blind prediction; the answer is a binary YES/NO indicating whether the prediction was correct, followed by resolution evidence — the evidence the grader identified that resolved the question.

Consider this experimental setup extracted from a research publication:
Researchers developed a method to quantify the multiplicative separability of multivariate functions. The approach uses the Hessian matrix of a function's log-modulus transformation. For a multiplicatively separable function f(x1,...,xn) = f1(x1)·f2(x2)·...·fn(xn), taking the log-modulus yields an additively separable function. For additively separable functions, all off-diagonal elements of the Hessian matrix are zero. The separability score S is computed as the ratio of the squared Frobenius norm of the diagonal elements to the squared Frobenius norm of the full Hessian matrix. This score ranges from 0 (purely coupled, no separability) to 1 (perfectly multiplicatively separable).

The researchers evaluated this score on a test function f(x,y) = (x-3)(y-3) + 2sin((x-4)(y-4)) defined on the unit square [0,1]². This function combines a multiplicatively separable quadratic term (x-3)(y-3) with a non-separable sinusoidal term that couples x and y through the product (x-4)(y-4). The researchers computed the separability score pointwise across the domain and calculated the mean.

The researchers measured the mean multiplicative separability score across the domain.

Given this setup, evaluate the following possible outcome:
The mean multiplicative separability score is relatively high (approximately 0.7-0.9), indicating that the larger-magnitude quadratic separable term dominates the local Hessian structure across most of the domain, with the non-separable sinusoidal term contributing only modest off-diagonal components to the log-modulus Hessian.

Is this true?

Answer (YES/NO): NO